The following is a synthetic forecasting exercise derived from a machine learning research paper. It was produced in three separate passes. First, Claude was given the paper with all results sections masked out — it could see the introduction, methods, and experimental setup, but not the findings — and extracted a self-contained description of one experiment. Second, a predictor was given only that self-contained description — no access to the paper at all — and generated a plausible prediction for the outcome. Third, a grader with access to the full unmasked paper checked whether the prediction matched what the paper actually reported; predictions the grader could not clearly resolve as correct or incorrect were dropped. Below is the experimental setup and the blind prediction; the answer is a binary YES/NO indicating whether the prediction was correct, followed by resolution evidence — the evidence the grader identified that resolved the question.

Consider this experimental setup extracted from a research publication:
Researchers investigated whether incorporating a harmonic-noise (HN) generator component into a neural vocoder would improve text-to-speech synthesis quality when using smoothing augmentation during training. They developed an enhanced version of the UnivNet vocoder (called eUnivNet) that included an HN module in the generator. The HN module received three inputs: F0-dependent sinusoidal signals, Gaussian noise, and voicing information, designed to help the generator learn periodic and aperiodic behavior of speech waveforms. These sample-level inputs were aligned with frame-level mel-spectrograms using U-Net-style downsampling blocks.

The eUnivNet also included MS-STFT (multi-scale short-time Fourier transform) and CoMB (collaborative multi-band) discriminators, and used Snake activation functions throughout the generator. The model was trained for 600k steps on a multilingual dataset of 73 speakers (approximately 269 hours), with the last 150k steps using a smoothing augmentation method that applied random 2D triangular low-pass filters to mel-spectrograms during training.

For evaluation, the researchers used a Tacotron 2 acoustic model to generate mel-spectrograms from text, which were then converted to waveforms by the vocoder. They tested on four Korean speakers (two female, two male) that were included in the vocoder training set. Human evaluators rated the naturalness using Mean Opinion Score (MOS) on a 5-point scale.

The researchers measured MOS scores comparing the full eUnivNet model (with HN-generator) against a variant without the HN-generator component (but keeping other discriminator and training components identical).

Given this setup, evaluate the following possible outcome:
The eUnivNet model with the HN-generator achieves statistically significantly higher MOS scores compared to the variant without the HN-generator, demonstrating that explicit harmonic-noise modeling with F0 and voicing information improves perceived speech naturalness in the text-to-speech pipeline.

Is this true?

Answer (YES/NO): YES